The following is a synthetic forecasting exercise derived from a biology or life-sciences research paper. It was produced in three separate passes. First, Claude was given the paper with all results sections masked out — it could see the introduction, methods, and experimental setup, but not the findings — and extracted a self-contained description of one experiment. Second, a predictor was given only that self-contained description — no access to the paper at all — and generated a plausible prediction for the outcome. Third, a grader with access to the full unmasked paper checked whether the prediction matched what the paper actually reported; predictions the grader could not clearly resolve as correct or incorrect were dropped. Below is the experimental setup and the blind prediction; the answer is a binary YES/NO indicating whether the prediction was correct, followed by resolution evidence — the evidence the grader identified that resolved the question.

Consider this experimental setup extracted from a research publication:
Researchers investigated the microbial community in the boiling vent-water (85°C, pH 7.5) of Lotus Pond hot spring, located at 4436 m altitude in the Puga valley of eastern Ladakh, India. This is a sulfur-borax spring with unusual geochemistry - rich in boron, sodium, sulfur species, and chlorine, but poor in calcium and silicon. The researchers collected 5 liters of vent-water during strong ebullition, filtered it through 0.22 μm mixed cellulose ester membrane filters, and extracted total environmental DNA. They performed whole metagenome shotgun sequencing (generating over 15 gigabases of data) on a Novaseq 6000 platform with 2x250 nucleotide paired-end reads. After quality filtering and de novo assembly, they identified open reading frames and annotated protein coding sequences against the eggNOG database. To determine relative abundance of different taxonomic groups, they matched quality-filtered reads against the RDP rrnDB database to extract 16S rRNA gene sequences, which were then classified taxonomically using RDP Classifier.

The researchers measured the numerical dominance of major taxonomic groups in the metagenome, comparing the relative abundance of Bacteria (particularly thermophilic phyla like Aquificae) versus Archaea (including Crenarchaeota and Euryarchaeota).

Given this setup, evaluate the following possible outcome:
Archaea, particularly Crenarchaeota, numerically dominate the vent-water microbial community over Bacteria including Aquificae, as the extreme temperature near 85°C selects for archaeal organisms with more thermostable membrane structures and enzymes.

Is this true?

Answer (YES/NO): NO